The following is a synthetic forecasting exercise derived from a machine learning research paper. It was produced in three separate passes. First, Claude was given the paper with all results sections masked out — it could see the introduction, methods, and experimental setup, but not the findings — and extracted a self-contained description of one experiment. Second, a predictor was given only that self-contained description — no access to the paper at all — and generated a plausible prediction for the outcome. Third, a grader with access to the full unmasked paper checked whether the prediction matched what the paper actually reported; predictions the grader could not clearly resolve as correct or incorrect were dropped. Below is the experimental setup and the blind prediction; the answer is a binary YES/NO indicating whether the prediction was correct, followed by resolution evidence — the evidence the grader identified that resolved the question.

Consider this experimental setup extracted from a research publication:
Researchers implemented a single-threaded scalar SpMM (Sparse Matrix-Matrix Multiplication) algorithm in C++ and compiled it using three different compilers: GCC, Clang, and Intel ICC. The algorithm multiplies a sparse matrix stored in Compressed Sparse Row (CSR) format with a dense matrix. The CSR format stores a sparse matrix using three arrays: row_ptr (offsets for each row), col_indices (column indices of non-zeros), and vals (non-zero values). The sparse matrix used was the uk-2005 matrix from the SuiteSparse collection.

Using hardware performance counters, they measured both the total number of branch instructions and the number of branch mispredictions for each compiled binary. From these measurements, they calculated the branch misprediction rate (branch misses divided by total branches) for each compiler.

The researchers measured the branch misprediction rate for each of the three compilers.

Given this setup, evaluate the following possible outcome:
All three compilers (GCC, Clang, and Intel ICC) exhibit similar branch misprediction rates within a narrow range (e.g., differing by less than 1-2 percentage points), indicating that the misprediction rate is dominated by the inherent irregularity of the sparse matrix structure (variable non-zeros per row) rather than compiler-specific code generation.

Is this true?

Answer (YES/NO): NO